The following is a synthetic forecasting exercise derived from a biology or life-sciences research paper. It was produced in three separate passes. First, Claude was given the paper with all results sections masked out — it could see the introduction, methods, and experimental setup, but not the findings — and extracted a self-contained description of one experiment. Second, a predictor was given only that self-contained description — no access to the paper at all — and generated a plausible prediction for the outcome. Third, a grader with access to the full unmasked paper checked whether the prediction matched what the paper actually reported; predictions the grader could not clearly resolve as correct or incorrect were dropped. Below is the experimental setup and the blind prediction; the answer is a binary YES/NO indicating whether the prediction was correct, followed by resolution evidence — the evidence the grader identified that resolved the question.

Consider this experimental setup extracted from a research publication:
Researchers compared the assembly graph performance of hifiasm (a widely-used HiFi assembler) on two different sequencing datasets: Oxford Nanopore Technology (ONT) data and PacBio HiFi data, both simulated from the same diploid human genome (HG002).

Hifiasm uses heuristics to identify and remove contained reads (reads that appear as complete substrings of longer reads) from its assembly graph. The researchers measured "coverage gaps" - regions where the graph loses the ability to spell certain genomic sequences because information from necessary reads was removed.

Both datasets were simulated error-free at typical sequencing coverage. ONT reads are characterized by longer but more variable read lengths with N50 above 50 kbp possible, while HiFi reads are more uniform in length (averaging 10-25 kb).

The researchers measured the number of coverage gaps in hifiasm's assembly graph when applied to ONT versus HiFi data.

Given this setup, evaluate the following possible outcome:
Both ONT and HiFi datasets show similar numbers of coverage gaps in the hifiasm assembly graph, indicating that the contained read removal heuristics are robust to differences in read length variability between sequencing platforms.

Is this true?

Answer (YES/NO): NO